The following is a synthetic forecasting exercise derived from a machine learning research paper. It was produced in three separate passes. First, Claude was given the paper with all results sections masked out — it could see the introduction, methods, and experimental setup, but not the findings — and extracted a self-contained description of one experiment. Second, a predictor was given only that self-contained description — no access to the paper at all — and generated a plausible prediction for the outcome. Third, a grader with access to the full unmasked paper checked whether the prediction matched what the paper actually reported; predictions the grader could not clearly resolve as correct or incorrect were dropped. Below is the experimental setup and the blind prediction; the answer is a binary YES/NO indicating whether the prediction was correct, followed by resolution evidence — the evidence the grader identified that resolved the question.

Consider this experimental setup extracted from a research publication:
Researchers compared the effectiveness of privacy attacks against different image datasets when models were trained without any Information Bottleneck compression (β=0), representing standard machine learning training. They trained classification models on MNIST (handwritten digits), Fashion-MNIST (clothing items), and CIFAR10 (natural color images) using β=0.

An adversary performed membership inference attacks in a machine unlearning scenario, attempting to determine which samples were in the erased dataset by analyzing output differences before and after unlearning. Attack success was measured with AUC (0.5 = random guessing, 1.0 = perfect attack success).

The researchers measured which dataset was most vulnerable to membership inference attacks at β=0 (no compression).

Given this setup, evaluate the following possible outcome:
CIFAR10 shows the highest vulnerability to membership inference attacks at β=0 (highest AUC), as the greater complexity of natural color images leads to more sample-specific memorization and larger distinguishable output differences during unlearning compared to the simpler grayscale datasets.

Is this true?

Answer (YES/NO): YES